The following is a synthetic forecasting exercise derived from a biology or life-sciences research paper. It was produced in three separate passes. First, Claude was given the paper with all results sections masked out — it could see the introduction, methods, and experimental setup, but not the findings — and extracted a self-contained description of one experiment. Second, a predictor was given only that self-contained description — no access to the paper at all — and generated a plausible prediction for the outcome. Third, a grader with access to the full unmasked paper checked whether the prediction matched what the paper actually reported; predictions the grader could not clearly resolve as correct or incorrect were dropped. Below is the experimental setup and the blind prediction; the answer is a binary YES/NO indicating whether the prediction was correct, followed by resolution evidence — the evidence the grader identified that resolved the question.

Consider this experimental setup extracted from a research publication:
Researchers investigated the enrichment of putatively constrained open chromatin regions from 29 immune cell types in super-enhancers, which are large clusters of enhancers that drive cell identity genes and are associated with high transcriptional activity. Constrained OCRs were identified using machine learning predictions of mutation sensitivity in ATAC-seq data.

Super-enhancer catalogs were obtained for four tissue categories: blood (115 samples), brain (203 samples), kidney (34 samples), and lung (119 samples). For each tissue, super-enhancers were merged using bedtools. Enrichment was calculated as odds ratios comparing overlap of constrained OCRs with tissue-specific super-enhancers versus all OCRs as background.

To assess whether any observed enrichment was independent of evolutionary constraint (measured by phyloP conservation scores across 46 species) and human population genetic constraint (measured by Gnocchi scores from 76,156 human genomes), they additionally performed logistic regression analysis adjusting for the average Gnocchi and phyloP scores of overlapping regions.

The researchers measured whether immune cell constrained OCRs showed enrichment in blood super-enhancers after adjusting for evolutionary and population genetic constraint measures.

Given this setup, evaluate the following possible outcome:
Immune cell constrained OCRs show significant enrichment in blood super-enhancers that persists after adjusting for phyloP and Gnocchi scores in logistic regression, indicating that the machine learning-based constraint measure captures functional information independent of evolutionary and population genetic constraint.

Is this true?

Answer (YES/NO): YES